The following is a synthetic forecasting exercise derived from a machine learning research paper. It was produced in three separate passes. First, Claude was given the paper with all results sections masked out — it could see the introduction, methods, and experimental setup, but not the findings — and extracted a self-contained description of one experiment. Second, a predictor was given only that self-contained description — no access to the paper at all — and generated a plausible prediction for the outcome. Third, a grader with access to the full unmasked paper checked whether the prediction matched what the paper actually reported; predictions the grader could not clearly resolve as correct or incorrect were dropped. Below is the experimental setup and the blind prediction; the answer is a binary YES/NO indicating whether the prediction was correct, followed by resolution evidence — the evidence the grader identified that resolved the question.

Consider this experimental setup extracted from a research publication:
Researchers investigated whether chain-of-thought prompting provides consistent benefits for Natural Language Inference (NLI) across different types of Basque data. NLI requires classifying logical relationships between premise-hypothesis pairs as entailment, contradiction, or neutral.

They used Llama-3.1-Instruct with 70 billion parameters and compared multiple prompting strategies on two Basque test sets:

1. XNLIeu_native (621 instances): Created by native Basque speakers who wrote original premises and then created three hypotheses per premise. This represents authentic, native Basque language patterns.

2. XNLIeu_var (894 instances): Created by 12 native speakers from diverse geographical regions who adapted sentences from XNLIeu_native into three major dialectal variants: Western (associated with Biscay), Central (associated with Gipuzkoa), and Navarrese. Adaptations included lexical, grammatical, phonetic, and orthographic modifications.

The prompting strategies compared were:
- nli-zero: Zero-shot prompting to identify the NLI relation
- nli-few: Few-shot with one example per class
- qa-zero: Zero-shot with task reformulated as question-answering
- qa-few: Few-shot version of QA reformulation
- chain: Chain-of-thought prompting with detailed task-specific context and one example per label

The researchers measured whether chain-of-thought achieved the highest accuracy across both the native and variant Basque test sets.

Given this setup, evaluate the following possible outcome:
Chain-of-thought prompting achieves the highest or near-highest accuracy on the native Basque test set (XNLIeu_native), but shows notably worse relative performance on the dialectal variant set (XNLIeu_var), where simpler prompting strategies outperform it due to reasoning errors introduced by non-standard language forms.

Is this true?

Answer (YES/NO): YES